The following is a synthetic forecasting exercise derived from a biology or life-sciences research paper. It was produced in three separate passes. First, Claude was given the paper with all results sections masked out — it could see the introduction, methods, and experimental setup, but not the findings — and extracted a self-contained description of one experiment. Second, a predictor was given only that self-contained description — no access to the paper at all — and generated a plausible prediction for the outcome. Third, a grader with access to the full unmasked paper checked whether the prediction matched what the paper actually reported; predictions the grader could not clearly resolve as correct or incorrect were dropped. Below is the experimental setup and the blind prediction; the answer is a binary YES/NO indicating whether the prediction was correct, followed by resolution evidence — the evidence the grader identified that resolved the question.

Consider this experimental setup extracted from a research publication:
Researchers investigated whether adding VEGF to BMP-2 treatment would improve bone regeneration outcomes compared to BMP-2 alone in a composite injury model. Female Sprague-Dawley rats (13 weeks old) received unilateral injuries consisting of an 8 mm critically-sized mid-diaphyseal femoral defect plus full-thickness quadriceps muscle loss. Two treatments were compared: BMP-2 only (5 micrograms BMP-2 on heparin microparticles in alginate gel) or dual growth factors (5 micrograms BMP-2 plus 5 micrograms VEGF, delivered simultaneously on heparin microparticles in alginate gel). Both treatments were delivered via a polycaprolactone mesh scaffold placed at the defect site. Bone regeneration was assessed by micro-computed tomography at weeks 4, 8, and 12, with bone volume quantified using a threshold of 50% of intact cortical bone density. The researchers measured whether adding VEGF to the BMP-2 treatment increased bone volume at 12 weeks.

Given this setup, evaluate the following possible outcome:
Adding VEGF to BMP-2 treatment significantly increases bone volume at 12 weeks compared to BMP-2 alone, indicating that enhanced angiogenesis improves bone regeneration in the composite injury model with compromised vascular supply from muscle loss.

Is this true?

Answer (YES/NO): NO